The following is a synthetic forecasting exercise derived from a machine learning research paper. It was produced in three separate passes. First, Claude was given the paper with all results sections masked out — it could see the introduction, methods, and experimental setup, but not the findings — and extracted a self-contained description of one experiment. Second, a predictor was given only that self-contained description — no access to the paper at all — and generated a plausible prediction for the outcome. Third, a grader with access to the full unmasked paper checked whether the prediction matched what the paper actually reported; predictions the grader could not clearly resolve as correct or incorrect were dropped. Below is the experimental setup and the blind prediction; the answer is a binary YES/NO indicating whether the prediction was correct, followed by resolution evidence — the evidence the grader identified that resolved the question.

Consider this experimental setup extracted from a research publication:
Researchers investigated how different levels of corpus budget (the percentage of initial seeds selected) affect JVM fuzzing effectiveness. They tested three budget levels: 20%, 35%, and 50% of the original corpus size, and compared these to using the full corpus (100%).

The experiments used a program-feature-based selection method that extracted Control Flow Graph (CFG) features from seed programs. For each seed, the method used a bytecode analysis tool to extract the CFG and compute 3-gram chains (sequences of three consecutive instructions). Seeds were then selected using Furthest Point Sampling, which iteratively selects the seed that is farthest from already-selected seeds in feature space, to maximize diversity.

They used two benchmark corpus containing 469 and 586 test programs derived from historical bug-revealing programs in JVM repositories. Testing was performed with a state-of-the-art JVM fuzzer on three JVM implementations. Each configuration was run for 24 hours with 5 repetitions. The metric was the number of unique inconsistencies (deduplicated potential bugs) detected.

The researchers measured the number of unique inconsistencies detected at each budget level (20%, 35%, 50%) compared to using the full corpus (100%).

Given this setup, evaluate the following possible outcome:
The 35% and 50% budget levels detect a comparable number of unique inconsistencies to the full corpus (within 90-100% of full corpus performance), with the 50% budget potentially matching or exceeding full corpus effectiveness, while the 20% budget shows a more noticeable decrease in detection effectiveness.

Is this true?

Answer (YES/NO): NO